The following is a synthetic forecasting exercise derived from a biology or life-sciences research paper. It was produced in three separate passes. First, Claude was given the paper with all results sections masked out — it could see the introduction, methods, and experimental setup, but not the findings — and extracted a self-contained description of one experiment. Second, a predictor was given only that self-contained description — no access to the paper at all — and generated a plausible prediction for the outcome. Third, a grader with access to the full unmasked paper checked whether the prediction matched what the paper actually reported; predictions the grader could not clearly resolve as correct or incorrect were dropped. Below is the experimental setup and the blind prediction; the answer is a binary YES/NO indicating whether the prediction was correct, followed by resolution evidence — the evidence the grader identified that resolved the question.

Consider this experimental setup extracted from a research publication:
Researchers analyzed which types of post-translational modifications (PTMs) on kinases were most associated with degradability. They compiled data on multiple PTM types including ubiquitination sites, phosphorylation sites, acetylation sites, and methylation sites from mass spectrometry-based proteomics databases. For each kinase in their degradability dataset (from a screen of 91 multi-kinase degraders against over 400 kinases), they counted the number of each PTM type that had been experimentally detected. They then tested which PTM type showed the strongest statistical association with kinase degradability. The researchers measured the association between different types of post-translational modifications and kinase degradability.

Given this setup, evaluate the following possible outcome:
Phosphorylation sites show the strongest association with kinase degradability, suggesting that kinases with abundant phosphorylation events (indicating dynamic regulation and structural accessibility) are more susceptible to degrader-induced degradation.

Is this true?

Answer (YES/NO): NO